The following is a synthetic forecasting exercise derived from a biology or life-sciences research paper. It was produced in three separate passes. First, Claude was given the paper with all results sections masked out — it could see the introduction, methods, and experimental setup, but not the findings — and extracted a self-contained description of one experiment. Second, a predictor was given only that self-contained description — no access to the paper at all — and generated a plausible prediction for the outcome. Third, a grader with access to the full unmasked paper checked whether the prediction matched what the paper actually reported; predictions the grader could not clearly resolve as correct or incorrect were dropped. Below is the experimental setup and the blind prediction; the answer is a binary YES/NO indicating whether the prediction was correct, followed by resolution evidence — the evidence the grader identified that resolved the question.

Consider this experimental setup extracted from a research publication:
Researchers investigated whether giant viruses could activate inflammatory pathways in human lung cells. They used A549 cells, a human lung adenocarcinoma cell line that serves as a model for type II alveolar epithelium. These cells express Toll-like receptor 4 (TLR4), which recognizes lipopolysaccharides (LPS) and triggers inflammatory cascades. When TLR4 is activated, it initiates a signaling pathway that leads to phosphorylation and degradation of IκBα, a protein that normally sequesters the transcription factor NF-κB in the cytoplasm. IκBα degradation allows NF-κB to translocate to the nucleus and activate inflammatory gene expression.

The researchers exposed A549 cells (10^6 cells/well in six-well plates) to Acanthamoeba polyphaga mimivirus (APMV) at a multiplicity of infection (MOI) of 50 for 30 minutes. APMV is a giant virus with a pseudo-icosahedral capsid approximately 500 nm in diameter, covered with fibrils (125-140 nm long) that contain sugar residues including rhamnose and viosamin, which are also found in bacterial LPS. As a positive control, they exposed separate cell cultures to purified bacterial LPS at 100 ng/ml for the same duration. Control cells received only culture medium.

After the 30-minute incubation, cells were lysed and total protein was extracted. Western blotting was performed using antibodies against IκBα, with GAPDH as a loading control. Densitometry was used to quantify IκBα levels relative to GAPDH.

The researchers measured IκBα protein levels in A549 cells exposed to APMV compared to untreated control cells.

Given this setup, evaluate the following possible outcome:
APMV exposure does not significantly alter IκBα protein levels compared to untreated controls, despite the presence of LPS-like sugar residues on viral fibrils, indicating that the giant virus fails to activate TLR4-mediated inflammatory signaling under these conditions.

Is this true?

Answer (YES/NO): NO